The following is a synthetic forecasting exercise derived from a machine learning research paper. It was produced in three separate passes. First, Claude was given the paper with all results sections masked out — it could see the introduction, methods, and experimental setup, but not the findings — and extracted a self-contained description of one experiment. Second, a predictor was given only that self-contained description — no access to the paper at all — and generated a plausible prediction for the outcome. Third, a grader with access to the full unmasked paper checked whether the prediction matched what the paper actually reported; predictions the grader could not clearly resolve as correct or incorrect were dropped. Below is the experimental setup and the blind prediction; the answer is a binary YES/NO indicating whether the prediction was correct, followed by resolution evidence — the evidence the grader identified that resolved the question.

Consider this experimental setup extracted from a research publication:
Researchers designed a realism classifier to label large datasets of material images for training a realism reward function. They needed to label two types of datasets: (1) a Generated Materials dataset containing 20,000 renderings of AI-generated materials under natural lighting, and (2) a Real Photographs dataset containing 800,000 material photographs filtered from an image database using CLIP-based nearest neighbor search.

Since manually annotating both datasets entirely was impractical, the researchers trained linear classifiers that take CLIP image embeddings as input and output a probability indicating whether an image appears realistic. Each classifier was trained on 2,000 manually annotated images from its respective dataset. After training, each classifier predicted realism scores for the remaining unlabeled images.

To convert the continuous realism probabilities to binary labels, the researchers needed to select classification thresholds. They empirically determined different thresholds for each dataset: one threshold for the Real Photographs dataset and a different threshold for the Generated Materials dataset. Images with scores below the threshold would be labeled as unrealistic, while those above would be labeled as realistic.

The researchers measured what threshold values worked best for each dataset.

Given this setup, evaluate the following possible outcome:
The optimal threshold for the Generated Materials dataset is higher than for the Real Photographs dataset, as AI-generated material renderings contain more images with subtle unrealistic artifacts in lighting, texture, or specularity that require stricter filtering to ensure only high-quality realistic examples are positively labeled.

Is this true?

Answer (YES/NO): YES